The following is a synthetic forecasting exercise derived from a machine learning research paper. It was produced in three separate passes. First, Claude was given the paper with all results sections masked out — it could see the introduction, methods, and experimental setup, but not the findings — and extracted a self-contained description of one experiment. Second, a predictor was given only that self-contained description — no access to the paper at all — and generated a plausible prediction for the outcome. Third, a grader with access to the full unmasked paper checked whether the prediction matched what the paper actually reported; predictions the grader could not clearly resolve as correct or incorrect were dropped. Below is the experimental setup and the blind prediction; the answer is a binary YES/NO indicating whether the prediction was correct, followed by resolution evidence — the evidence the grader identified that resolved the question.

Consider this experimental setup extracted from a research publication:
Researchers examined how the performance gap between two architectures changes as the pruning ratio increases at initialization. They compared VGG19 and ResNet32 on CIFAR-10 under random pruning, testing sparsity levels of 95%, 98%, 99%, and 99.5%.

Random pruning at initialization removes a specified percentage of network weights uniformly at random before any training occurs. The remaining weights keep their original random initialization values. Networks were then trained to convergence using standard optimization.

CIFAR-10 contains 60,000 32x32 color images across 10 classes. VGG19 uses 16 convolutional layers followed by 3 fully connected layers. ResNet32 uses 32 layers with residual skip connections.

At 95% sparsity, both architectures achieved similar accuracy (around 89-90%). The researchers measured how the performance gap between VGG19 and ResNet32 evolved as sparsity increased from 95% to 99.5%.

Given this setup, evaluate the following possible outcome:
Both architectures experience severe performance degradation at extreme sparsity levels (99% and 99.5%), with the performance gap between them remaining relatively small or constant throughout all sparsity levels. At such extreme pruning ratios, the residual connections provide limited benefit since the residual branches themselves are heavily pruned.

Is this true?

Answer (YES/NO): NO